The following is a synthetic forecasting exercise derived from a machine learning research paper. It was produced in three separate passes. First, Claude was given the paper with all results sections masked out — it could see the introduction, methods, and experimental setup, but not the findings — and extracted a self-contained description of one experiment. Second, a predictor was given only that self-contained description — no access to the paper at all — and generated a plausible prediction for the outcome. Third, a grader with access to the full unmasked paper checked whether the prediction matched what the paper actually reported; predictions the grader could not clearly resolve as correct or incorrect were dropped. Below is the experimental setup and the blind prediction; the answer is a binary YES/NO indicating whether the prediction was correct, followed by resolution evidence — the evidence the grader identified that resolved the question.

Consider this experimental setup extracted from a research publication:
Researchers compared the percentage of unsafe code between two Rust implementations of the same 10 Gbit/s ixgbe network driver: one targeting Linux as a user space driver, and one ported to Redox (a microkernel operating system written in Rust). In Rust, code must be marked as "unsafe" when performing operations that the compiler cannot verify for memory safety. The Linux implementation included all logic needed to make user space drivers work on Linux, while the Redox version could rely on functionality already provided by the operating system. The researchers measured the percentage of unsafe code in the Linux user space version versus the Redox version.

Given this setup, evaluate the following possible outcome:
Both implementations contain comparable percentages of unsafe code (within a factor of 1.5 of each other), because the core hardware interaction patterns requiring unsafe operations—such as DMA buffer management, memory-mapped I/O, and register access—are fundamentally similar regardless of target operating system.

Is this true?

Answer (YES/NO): NO